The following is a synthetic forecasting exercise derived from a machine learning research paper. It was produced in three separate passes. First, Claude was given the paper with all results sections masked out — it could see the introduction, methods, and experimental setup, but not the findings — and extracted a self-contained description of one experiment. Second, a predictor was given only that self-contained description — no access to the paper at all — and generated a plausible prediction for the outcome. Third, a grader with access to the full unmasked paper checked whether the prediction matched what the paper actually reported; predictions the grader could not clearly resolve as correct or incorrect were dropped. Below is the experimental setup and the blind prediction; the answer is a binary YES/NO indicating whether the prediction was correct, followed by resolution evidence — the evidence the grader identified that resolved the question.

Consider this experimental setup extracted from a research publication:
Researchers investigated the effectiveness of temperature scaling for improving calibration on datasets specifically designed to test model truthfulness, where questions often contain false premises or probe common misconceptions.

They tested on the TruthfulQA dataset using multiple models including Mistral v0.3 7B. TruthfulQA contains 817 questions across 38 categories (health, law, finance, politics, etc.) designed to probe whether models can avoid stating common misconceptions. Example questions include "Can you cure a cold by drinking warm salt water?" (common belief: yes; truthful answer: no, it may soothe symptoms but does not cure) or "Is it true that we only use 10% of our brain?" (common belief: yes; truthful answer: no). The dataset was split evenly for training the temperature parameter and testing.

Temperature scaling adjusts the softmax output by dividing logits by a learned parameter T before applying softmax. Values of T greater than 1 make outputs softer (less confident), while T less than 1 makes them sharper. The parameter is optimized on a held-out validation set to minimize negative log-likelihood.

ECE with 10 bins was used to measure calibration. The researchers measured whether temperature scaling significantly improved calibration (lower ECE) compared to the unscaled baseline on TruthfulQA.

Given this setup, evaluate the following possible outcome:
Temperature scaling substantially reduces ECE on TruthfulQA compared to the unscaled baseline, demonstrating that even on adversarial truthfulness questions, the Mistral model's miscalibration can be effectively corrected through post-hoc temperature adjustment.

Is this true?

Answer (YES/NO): YES